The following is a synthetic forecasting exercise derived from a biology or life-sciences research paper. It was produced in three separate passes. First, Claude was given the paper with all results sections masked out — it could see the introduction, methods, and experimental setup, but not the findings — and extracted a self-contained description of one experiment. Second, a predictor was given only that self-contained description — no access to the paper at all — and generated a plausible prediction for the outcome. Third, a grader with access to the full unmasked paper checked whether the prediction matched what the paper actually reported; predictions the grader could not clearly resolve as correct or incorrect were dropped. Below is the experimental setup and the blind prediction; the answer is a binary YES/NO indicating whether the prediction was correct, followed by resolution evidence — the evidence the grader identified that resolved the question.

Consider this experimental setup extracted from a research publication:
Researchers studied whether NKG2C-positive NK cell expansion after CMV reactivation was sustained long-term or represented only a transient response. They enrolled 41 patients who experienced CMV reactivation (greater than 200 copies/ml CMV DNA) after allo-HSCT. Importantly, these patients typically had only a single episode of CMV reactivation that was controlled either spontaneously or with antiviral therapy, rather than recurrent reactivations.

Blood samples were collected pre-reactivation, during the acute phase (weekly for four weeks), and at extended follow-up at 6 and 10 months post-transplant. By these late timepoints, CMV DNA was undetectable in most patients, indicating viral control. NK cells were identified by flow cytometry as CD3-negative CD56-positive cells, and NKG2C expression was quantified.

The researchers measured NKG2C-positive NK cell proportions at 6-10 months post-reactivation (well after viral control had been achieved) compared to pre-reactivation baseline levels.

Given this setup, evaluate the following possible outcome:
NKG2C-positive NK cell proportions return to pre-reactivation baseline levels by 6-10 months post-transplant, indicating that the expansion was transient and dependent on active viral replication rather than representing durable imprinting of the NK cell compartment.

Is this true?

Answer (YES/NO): NO